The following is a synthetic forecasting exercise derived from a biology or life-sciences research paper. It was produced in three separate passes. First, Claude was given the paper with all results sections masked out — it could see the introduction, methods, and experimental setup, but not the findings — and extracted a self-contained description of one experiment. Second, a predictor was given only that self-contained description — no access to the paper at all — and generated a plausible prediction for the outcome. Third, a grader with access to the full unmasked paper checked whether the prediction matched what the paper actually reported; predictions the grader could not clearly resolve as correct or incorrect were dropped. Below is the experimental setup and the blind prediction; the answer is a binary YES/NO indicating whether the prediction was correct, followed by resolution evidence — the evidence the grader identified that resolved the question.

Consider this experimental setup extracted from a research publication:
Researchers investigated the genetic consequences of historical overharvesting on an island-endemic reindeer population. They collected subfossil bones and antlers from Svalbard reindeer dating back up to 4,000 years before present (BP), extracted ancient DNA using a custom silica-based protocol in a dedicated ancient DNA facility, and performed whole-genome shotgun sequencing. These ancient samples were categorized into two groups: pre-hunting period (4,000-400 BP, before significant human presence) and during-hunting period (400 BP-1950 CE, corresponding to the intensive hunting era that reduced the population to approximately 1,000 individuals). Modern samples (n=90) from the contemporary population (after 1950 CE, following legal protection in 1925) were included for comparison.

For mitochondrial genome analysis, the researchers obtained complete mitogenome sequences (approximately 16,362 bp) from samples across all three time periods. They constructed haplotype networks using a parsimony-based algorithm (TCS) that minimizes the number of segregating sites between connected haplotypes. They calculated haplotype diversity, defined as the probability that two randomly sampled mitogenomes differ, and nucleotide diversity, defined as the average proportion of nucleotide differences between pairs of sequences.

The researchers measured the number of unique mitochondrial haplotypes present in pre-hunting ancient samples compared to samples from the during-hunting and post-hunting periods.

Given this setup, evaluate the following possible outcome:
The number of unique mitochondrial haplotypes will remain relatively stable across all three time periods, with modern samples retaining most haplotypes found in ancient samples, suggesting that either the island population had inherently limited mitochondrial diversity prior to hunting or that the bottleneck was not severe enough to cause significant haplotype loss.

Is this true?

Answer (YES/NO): NO